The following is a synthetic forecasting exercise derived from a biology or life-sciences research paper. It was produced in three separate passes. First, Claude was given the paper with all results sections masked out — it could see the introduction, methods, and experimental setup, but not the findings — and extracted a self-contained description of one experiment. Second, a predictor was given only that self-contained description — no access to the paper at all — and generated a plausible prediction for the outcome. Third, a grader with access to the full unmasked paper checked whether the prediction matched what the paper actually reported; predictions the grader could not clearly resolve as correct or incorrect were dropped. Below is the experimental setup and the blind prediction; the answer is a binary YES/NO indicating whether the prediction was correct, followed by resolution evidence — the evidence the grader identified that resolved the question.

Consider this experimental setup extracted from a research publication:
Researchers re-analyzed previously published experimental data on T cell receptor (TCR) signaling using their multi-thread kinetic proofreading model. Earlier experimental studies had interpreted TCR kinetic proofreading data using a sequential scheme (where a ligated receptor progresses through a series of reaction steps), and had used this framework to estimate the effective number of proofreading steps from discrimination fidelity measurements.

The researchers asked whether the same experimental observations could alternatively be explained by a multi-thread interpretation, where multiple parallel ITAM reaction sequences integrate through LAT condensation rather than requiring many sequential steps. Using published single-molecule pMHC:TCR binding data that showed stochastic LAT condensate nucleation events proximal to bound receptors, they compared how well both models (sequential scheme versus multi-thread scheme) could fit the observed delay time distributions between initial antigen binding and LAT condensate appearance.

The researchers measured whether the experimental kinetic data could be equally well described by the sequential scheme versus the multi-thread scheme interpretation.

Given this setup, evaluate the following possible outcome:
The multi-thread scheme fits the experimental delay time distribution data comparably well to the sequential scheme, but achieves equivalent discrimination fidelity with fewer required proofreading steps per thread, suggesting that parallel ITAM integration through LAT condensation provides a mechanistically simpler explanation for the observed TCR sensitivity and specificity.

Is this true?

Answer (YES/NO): YES